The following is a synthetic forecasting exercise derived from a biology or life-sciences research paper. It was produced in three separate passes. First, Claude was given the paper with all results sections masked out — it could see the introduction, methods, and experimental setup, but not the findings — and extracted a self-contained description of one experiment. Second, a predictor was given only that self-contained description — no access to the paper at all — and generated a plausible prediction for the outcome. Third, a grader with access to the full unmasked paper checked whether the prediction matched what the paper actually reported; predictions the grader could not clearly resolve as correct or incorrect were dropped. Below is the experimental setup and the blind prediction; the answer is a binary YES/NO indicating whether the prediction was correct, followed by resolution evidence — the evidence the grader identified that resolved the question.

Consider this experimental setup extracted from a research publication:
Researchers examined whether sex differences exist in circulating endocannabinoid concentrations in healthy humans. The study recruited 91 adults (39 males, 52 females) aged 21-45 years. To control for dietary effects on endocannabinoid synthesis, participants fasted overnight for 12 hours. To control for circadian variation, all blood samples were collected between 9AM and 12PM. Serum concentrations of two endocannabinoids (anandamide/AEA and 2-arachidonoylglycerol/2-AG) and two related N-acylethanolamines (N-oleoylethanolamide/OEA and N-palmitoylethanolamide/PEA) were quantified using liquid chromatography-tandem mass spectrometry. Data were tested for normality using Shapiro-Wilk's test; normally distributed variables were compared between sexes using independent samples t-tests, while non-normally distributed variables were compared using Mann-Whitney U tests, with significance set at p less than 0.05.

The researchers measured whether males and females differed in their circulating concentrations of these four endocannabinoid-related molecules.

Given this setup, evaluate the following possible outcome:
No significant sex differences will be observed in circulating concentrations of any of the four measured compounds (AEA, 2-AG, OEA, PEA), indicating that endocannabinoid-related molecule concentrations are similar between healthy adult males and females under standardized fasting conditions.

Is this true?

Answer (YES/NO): YES